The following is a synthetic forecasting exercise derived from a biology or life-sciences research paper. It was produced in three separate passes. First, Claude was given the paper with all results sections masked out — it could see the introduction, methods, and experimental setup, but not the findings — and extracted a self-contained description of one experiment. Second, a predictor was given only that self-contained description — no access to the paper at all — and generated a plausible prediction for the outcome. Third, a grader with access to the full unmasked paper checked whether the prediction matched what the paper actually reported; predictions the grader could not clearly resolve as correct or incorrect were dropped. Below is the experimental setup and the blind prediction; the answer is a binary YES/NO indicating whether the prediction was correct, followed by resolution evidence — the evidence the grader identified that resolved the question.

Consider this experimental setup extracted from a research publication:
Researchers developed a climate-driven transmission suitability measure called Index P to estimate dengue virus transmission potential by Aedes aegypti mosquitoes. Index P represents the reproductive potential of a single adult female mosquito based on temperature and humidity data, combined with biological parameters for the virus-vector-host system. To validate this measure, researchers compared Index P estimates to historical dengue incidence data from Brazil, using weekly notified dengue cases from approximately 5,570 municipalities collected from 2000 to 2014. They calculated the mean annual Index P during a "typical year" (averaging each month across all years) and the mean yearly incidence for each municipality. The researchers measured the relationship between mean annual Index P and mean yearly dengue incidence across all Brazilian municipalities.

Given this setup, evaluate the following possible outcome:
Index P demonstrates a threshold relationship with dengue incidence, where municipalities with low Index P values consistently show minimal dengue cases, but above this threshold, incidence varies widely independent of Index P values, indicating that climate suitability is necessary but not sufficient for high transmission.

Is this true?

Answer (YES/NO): NO